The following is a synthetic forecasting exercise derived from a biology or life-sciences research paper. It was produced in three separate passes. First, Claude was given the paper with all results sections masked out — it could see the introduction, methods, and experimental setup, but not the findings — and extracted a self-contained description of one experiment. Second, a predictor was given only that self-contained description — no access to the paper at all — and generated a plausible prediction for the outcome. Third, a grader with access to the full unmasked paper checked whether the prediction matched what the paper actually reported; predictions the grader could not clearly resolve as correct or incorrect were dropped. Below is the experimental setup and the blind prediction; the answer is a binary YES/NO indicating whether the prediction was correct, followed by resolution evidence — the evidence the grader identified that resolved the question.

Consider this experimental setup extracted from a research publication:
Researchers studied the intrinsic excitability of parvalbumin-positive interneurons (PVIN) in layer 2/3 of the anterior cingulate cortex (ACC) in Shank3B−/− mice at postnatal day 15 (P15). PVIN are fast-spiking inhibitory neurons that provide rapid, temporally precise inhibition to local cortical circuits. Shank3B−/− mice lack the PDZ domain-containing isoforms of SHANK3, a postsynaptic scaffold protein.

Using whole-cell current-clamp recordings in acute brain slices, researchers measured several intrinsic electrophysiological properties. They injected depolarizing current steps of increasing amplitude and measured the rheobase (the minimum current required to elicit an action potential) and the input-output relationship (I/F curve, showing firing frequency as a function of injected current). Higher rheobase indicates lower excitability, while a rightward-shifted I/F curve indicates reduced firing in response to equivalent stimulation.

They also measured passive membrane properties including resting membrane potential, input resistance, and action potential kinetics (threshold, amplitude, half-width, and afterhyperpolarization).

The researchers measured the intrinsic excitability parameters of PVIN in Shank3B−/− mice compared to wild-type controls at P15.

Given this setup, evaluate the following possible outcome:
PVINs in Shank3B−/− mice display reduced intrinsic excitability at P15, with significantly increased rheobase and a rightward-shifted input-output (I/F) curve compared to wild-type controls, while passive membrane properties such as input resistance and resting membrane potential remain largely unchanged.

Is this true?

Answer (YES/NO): YES